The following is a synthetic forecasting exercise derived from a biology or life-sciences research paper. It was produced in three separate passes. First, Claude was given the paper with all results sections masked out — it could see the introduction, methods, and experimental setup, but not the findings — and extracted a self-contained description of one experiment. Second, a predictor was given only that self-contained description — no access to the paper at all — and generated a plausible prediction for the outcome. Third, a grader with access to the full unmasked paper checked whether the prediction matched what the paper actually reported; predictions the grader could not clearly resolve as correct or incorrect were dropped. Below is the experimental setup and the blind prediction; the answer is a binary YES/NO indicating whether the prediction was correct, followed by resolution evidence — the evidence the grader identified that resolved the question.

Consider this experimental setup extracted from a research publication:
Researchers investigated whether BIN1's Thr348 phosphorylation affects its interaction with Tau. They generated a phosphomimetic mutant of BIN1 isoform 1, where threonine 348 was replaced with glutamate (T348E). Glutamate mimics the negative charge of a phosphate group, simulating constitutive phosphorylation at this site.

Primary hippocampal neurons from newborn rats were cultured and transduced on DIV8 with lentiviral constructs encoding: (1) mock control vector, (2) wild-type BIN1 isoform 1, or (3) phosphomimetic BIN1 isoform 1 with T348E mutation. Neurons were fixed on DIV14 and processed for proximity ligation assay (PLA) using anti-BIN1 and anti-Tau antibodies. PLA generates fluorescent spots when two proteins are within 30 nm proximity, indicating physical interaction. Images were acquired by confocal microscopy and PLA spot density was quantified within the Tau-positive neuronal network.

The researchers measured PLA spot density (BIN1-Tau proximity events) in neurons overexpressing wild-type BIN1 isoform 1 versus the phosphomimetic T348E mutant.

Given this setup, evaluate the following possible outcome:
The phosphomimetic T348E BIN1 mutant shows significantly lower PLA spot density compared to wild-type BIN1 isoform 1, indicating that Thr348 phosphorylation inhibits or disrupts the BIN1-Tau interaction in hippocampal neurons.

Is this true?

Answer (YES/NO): NO